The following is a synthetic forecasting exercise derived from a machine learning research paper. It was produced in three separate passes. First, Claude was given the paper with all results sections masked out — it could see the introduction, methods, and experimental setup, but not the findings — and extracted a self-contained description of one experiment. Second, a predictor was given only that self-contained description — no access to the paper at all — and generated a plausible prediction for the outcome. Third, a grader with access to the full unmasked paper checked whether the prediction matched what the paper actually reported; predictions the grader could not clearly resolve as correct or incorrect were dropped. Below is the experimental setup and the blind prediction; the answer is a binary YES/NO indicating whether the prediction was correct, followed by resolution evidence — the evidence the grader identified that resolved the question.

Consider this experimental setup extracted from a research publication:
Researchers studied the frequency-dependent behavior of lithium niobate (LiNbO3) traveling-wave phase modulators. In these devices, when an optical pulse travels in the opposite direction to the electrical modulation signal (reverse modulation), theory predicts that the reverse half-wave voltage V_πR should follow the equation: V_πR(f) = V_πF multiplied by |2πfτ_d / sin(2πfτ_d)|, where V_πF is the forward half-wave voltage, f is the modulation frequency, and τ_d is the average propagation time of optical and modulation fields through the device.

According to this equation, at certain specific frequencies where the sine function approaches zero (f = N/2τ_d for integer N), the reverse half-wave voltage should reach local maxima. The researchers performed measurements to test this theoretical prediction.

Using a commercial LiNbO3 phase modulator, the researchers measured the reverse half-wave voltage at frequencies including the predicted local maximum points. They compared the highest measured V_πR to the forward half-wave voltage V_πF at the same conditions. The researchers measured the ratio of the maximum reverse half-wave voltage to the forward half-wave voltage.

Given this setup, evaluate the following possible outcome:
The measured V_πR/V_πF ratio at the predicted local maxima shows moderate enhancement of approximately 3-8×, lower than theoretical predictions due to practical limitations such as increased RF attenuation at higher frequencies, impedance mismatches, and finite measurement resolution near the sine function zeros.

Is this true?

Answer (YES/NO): NO